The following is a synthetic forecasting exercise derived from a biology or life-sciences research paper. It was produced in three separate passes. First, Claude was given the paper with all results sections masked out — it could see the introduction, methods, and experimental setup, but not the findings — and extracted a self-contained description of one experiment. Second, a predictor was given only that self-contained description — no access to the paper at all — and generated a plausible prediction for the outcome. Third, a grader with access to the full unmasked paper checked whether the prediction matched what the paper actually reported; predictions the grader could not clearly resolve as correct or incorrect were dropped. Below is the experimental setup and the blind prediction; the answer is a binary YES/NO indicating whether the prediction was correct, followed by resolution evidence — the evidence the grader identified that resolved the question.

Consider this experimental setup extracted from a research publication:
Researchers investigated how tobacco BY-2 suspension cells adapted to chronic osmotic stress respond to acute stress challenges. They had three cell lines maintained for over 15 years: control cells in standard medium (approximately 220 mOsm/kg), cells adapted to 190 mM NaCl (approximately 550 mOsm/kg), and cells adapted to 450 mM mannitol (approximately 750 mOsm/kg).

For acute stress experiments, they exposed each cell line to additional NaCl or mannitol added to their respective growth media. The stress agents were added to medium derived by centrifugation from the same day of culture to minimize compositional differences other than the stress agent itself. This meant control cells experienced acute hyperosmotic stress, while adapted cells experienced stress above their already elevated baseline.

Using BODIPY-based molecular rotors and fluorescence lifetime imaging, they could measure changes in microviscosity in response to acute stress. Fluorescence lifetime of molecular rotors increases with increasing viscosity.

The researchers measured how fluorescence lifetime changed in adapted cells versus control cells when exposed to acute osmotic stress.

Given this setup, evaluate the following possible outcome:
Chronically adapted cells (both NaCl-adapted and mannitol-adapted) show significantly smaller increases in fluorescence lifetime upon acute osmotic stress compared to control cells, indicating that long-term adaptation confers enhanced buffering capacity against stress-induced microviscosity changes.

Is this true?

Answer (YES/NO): YES